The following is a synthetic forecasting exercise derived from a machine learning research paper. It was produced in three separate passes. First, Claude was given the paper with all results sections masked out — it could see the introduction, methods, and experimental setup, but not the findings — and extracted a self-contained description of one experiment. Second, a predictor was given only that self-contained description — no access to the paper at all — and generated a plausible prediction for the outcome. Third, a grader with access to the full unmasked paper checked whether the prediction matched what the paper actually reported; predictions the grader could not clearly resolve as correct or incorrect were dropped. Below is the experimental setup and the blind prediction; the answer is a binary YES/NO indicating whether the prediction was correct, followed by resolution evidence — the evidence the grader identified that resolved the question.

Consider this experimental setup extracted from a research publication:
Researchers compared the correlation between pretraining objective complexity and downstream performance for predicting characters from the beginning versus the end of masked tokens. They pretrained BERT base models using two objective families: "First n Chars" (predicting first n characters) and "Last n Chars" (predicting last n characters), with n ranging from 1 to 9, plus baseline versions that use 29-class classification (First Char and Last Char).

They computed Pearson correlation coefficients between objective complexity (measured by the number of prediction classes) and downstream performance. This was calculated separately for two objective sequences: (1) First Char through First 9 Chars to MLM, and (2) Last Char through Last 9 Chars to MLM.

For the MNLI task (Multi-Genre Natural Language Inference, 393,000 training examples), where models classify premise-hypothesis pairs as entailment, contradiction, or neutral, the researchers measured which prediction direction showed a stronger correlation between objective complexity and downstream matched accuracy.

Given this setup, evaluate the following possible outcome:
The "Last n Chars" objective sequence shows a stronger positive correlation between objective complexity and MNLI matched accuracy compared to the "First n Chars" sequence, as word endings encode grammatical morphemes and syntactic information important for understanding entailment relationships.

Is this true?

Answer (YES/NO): YES